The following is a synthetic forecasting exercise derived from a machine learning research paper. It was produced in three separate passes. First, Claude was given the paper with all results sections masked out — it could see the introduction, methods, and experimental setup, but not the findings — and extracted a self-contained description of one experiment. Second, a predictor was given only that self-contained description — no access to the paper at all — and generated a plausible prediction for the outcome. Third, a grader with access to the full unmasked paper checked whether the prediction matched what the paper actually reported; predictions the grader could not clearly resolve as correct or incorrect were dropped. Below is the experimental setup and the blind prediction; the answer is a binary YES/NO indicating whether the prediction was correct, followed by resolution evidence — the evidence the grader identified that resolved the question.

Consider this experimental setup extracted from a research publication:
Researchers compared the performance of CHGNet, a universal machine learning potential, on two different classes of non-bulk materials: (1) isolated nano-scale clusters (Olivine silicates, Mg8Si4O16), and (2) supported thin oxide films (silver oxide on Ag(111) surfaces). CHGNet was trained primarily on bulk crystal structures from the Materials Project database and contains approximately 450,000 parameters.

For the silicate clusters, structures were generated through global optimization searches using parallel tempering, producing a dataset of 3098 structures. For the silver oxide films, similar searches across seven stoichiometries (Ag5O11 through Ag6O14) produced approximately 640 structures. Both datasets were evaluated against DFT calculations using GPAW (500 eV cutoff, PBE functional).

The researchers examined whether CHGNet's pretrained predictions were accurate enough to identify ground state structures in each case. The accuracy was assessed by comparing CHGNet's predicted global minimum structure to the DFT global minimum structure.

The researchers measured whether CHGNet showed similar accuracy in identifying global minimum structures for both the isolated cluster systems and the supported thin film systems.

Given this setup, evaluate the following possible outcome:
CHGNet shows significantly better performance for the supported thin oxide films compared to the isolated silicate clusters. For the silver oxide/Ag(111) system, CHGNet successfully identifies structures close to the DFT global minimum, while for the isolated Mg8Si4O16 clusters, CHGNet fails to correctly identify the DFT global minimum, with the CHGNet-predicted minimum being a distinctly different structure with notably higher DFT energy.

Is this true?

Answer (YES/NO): NO